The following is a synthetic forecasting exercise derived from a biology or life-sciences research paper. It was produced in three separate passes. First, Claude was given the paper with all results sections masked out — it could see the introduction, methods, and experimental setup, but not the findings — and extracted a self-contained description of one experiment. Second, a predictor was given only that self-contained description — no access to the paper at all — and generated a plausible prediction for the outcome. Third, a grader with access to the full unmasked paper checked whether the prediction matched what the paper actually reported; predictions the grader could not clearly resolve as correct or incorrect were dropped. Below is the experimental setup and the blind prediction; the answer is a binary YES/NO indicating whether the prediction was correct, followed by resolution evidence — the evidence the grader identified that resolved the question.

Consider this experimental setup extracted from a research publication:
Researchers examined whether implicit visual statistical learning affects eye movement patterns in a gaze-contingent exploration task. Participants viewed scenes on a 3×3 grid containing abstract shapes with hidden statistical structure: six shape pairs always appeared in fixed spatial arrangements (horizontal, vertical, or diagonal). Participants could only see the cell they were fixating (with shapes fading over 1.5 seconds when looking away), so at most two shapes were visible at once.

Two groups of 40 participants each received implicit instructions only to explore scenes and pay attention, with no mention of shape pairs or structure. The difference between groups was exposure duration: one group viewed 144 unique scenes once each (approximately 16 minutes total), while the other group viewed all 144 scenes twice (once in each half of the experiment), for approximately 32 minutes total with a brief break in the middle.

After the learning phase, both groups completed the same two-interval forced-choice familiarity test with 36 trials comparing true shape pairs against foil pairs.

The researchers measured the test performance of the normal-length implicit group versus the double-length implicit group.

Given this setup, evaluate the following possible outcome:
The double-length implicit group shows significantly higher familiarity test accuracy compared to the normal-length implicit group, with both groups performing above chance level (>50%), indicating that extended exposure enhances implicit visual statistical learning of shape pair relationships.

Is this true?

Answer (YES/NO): NO